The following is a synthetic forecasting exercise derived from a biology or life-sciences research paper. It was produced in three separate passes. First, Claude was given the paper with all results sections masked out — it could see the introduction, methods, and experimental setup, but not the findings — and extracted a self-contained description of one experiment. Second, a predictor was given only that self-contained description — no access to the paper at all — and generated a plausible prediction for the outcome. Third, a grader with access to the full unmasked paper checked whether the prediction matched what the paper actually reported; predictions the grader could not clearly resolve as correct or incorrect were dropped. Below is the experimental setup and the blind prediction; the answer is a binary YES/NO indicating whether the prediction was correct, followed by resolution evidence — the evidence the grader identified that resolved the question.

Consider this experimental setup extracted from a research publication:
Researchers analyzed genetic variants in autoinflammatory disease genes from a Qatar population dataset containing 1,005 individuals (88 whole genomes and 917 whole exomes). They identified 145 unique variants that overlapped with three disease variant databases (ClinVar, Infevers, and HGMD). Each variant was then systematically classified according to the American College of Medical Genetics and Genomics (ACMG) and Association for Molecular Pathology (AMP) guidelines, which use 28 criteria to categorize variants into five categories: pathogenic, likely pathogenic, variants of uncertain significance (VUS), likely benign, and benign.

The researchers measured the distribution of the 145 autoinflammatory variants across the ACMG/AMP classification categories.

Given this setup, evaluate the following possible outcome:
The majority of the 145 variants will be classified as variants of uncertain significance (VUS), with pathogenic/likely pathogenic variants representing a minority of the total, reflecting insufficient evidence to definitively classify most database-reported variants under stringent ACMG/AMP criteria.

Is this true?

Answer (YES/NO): NO